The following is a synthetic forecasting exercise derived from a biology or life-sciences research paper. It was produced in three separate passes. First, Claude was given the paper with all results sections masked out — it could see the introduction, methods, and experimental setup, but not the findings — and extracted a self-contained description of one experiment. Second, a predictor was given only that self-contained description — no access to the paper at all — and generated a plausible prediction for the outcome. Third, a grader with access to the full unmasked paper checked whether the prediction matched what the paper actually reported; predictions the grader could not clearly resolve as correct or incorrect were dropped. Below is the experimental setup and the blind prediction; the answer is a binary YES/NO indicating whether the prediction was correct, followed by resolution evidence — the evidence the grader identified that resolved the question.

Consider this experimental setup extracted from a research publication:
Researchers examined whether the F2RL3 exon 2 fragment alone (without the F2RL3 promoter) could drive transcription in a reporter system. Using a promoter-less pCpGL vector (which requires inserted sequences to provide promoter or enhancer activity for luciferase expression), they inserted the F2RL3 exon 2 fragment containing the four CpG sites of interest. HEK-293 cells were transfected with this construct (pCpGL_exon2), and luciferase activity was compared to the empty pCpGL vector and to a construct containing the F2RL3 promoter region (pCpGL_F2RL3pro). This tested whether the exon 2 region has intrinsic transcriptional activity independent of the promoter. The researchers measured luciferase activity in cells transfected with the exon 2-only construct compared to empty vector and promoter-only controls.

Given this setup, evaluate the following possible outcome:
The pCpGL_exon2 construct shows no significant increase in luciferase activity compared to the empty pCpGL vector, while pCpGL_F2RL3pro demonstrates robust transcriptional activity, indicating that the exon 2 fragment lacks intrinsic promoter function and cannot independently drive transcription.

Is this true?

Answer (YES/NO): NO